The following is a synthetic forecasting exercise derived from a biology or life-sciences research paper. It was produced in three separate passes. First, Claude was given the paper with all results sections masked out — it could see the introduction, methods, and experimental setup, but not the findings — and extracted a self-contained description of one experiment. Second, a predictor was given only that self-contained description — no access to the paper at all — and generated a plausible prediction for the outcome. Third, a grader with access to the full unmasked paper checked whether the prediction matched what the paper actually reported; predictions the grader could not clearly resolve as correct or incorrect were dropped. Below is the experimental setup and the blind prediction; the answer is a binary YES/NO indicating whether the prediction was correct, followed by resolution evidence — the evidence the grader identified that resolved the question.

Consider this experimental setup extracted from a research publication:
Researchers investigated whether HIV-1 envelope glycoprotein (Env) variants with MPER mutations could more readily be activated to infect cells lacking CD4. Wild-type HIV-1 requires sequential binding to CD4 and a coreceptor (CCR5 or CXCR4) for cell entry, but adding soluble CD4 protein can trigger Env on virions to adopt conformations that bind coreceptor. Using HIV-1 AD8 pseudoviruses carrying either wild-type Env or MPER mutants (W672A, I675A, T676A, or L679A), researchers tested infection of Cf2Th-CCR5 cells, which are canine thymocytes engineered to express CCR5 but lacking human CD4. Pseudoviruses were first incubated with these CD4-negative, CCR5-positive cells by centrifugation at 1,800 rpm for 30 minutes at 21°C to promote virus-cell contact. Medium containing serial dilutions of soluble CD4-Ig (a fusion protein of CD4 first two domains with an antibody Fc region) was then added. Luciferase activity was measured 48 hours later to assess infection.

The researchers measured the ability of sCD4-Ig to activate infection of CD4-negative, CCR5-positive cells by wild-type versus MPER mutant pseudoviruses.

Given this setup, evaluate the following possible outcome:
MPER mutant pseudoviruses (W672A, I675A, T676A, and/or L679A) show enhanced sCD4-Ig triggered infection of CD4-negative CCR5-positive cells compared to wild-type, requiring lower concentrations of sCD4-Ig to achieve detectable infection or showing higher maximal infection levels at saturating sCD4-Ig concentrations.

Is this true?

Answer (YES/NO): YES